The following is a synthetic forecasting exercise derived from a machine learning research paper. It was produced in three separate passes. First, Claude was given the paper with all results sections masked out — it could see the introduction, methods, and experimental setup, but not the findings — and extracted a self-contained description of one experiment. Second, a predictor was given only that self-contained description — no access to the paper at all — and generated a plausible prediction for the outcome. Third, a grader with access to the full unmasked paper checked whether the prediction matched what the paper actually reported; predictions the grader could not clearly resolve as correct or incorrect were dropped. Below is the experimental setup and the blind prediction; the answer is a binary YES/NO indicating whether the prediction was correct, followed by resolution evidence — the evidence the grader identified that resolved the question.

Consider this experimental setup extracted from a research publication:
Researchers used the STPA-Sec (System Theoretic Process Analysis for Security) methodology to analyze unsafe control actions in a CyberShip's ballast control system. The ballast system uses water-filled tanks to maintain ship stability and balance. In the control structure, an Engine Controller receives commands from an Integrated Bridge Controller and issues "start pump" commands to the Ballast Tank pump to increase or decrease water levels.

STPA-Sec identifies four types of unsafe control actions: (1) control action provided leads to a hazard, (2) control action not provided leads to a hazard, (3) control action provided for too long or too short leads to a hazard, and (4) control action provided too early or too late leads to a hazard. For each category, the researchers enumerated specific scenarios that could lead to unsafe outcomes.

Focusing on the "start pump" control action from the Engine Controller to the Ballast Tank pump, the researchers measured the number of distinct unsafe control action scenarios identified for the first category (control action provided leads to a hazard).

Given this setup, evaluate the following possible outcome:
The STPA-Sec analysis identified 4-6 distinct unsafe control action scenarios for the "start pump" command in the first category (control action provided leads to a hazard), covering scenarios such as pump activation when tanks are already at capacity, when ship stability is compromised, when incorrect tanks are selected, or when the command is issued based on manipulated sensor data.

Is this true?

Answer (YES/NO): NO